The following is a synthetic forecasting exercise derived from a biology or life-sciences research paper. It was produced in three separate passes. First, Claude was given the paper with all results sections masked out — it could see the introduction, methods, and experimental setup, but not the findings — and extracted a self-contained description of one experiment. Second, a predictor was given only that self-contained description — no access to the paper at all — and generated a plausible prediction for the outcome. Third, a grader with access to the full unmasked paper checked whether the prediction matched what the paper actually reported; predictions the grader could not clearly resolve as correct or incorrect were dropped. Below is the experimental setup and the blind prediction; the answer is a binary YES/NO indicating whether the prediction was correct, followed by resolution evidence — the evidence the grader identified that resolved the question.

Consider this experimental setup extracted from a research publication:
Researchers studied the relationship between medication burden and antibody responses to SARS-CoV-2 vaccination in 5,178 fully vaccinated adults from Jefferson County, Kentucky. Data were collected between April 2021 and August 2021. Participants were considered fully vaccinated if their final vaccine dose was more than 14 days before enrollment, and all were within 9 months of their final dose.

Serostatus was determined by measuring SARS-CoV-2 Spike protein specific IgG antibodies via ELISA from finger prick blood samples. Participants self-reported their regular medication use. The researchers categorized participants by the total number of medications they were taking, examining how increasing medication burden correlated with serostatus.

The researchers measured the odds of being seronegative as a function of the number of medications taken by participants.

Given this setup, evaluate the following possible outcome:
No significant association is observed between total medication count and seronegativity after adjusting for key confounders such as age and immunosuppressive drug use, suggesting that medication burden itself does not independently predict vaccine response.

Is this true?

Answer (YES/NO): NO